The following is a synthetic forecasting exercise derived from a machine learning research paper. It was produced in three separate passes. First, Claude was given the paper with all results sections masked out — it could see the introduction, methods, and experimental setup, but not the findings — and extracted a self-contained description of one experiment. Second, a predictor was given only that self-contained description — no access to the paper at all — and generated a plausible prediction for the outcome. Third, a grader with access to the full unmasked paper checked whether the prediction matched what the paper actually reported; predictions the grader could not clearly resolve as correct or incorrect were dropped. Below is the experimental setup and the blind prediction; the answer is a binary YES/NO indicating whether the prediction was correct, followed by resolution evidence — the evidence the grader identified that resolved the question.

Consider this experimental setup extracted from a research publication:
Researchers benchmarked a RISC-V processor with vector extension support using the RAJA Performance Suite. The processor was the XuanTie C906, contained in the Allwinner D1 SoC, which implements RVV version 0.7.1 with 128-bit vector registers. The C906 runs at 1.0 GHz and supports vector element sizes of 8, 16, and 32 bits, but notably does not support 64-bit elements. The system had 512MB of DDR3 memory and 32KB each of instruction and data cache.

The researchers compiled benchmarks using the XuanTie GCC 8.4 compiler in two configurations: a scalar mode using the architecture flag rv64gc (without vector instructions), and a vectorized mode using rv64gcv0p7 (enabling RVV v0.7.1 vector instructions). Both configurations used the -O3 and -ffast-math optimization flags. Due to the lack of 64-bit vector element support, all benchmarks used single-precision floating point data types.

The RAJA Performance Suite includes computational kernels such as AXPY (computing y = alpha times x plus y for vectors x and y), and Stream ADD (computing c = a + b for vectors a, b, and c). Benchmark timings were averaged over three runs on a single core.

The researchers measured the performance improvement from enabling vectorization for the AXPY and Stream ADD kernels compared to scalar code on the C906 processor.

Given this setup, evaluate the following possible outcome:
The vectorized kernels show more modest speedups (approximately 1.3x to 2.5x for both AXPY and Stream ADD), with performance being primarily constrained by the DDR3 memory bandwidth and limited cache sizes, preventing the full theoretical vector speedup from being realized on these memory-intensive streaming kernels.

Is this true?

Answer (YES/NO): YES